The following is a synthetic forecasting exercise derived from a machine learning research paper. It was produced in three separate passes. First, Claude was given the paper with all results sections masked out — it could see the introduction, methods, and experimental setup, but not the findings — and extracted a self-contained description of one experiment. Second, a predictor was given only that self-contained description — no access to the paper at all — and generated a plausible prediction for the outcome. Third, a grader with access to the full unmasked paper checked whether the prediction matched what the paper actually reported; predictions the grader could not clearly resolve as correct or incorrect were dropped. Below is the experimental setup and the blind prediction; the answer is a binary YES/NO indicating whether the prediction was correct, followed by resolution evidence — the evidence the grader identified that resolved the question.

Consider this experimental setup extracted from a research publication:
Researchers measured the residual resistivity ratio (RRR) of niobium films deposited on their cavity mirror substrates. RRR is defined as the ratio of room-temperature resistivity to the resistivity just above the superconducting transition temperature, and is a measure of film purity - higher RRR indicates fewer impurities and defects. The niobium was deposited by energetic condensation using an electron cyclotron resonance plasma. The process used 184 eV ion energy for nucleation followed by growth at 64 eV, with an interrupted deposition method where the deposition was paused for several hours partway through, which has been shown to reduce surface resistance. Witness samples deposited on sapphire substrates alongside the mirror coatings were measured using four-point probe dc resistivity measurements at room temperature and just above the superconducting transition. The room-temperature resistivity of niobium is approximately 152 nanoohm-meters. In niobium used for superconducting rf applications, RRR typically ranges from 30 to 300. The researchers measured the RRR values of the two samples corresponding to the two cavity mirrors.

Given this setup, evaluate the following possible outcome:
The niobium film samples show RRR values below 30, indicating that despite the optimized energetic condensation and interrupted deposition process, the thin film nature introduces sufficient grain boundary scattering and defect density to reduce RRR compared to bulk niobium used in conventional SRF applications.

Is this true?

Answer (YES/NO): NO